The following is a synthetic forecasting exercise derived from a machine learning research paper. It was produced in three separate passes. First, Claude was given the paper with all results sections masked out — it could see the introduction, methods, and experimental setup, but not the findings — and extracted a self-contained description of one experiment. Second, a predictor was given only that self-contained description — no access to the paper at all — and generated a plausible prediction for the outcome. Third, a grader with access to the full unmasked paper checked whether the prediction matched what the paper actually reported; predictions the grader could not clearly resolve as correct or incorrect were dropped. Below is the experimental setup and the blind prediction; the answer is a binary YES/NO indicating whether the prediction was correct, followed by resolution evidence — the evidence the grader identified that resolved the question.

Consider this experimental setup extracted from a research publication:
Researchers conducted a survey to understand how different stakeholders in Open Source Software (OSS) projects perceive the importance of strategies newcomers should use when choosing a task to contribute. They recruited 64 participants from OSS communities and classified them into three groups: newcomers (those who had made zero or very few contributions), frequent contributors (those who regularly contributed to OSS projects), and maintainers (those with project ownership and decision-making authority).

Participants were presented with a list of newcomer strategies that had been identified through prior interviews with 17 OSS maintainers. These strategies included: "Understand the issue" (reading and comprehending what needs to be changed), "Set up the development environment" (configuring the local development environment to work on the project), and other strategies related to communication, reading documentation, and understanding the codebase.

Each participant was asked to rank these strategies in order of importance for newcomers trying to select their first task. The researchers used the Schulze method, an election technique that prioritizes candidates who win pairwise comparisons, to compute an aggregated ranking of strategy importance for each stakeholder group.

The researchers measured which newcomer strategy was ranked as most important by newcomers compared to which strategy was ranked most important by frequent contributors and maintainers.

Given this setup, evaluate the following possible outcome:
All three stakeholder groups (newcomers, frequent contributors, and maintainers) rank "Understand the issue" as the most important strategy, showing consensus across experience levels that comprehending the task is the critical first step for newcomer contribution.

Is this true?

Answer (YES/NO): NO